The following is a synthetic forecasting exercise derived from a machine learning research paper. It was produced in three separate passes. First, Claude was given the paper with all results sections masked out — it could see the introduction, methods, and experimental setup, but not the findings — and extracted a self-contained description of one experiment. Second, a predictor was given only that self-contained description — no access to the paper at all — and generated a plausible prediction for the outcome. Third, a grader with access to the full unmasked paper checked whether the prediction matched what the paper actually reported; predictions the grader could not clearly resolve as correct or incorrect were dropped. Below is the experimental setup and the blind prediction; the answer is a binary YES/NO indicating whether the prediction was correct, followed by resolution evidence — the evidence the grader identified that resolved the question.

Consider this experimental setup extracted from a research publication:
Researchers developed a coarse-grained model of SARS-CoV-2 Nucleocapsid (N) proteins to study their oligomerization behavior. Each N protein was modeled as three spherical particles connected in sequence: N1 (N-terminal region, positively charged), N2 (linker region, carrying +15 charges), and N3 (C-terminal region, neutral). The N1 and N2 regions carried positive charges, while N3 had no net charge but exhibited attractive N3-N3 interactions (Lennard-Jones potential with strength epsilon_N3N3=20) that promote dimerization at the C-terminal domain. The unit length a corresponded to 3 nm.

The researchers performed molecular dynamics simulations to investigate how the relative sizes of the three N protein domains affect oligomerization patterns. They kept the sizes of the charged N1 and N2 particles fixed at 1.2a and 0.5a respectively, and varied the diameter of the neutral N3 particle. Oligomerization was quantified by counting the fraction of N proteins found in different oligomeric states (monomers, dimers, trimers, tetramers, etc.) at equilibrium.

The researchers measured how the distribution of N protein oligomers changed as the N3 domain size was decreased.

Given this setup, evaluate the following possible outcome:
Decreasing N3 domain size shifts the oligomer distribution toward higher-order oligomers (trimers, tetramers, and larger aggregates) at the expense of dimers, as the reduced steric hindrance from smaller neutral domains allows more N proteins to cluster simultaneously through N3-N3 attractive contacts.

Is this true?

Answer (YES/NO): NO